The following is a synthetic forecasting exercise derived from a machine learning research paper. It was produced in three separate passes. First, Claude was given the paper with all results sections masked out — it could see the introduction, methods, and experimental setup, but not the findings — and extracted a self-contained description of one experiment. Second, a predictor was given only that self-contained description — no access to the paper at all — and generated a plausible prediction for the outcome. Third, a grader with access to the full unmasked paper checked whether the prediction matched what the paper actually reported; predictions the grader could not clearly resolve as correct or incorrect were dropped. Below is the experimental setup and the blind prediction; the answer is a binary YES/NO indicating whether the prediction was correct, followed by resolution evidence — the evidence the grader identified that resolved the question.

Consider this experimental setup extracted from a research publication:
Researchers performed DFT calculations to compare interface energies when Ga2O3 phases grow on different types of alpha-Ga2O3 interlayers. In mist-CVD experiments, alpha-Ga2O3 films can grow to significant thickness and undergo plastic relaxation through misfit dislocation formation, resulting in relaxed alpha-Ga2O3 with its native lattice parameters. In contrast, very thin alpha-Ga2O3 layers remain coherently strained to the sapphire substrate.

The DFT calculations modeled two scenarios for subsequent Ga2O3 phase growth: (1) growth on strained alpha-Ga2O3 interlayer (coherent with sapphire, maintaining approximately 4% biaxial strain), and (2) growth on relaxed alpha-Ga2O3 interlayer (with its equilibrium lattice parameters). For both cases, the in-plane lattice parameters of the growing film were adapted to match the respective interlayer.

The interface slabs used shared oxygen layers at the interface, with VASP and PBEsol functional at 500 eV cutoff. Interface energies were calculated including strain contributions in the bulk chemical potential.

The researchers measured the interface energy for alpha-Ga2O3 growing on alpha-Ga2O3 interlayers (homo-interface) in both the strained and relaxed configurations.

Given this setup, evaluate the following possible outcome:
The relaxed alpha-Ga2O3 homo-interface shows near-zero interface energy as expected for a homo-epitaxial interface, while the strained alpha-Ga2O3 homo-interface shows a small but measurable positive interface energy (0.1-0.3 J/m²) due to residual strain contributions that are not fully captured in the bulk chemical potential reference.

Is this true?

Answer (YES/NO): NO